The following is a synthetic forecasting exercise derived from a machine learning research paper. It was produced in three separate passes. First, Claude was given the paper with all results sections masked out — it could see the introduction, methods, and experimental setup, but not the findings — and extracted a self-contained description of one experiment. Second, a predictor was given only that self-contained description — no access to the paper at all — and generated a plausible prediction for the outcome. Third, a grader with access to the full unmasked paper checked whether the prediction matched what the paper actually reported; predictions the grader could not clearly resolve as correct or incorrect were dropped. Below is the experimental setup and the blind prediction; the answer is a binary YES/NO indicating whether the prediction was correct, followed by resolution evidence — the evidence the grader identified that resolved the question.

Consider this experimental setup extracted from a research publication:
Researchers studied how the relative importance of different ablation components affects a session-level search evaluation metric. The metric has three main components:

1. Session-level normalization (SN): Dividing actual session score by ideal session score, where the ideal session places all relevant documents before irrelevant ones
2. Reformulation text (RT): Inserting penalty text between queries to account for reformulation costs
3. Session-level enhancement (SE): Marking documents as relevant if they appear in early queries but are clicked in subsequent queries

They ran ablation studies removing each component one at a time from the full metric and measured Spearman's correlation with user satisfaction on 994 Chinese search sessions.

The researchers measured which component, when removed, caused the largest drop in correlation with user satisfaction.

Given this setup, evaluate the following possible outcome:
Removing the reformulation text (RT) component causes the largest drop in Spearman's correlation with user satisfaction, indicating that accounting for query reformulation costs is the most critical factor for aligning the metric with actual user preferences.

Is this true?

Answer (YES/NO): NO